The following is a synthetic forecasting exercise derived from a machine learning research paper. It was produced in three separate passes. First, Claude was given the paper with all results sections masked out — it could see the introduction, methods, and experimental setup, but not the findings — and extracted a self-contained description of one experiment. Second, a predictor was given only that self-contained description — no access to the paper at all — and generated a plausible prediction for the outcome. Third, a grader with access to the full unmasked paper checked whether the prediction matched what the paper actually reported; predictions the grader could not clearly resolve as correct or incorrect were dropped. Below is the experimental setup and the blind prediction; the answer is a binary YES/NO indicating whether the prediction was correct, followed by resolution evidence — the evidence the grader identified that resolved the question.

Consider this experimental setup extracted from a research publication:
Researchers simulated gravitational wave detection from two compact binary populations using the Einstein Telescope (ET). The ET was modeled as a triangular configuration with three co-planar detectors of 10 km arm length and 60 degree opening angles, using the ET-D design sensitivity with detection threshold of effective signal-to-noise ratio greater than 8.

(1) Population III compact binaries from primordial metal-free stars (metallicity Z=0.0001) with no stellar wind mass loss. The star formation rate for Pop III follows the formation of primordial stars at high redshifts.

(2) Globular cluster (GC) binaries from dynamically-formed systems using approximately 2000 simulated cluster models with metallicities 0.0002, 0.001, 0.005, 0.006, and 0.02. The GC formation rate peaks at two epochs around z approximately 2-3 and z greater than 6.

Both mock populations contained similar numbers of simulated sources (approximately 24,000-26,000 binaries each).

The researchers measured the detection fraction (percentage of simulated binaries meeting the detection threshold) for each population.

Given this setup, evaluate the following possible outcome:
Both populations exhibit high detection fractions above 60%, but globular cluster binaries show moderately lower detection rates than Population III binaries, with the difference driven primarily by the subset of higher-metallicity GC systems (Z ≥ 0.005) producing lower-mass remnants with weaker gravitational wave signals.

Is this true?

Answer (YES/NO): NO